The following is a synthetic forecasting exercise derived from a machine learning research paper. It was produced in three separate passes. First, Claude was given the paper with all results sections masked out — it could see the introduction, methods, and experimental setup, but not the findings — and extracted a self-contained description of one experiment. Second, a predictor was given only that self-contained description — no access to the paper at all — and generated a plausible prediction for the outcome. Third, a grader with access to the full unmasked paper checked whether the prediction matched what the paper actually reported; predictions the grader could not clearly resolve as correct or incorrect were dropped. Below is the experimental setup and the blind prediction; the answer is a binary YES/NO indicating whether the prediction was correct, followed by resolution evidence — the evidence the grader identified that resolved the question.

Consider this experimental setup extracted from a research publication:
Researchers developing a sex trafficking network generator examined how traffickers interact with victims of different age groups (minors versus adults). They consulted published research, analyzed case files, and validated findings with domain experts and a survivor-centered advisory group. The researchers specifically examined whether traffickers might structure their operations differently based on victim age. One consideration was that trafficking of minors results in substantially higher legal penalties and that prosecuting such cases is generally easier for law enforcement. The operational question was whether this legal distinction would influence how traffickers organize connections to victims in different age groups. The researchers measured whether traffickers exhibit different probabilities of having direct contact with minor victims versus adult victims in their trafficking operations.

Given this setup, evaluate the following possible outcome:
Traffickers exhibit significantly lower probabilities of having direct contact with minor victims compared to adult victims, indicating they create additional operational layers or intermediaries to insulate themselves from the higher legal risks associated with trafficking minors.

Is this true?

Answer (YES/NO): YES